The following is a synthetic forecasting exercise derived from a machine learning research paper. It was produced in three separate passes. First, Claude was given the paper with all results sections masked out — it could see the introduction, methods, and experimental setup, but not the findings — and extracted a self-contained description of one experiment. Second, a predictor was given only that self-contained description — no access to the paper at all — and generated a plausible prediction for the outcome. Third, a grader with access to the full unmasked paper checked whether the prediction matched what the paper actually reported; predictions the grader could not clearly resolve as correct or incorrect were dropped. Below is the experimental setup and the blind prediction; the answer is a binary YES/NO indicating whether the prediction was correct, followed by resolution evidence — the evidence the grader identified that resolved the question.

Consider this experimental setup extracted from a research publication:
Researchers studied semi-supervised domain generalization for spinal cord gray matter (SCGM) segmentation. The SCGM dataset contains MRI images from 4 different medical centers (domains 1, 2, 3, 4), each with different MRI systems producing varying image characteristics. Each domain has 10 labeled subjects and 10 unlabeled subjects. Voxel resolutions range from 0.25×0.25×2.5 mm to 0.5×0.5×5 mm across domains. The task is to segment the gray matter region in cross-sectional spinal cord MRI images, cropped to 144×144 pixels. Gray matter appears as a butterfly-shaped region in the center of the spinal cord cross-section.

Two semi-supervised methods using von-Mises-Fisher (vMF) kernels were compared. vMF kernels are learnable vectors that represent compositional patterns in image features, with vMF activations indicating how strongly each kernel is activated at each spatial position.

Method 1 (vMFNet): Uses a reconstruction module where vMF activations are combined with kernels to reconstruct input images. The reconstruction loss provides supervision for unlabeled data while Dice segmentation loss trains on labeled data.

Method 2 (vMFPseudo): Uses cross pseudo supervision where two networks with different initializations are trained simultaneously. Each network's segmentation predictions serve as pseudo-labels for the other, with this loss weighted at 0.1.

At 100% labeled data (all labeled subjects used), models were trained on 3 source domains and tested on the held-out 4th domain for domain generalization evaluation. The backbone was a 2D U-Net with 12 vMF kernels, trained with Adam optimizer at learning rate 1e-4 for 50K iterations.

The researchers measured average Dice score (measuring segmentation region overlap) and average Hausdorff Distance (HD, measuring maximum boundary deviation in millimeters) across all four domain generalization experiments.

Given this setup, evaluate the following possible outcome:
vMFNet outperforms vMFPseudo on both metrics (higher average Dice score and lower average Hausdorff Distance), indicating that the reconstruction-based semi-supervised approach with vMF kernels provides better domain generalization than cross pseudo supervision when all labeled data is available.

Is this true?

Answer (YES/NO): NO